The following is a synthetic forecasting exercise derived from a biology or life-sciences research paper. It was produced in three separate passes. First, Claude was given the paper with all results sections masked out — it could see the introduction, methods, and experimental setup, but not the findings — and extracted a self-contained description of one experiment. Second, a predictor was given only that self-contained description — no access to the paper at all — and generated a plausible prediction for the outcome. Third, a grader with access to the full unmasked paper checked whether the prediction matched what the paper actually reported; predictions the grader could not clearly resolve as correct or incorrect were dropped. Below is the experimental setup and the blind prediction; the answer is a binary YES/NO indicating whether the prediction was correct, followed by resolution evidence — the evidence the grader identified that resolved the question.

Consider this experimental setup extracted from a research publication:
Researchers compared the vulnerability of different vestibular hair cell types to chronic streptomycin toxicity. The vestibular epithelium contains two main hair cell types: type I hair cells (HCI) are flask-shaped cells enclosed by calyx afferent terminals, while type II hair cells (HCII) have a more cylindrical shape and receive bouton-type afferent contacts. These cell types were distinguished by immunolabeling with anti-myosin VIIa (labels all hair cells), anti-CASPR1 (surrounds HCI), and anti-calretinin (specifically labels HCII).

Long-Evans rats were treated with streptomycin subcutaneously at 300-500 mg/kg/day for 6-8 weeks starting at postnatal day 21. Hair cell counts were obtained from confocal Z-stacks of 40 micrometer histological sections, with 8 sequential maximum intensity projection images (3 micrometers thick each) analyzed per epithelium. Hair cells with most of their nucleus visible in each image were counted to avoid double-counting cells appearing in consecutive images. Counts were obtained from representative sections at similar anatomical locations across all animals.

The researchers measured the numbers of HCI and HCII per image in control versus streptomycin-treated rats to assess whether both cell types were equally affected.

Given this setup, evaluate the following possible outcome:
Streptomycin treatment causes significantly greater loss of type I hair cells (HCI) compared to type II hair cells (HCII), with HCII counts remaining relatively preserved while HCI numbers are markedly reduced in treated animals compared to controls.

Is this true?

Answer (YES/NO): YES